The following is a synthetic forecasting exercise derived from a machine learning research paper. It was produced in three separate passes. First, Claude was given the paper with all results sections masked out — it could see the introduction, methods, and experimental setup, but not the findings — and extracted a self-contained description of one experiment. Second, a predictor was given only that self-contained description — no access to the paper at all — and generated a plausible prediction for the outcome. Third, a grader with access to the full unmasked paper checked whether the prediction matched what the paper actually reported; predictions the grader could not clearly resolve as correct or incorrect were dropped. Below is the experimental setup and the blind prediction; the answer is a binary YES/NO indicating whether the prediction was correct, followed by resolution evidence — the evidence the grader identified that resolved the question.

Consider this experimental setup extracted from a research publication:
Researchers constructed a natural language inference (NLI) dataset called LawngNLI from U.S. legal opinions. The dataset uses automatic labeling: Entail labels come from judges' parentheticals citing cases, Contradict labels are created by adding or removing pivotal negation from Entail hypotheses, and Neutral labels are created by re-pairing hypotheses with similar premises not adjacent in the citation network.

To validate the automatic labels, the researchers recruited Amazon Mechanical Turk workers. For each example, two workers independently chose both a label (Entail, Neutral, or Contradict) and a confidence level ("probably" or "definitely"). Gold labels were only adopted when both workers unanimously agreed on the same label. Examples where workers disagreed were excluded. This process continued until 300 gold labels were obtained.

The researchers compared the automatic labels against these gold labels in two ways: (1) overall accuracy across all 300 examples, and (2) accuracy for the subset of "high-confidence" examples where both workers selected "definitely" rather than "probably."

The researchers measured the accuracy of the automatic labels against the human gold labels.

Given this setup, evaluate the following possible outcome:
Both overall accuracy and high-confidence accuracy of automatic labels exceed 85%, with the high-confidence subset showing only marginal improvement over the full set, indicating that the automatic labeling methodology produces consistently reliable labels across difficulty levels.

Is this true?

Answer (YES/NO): NO